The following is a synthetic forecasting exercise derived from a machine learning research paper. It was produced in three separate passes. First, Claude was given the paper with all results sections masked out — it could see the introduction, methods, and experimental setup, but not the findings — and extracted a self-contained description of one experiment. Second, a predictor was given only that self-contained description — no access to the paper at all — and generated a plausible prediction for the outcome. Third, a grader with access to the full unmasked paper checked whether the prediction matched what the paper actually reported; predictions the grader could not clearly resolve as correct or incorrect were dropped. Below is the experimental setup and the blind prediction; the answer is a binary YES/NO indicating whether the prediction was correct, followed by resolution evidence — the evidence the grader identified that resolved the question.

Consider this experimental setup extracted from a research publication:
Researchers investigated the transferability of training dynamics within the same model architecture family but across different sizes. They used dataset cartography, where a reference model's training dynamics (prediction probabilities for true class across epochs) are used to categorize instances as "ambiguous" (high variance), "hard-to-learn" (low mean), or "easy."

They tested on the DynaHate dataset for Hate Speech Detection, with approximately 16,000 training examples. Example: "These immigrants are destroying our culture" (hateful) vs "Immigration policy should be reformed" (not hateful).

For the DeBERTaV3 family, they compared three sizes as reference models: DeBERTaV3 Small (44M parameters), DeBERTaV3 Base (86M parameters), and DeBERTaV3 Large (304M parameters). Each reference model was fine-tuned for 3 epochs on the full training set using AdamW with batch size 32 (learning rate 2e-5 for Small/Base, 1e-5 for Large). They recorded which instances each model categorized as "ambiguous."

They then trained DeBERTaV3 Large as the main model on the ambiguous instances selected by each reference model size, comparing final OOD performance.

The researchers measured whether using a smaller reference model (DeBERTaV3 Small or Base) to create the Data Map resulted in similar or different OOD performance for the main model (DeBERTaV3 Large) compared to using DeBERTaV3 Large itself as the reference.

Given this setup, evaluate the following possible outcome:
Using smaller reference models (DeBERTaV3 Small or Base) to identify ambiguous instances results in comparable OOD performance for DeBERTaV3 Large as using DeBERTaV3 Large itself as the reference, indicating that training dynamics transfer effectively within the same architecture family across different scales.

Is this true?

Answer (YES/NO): YES